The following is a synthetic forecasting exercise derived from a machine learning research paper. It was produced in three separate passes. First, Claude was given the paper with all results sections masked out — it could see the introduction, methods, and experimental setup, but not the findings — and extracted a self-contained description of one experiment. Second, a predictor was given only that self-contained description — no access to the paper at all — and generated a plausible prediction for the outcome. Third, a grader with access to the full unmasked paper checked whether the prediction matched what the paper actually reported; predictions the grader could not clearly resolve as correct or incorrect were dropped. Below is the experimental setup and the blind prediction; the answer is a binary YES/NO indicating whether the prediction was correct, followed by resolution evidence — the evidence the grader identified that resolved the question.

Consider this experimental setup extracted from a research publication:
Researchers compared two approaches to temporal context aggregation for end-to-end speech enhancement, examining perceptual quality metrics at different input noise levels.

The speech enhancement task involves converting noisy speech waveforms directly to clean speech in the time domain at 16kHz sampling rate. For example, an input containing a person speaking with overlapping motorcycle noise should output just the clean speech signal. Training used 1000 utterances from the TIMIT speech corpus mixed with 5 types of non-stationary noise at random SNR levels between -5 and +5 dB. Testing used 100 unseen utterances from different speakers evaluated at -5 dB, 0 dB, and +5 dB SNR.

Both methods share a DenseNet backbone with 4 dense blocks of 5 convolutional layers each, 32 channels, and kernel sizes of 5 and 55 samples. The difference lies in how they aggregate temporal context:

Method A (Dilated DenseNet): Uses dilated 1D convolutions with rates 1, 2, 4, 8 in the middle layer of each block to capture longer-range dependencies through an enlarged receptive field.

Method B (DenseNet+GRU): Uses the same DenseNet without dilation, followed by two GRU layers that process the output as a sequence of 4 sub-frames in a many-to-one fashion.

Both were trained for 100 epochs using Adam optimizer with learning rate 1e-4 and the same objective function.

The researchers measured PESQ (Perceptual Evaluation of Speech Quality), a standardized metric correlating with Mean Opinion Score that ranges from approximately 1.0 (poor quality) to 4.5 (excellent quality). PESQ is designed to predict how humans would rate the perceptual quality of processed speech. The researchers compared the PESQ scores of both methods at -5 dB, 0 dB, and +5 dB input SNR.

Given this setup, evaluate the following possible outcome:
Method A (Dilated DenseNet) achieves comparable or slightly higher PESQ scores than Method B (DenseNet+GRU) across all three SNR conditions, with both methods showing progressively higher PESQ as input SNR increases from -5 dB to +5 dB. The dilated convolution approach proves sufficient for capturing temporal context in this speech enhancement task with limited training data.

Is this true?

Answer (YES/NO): NO